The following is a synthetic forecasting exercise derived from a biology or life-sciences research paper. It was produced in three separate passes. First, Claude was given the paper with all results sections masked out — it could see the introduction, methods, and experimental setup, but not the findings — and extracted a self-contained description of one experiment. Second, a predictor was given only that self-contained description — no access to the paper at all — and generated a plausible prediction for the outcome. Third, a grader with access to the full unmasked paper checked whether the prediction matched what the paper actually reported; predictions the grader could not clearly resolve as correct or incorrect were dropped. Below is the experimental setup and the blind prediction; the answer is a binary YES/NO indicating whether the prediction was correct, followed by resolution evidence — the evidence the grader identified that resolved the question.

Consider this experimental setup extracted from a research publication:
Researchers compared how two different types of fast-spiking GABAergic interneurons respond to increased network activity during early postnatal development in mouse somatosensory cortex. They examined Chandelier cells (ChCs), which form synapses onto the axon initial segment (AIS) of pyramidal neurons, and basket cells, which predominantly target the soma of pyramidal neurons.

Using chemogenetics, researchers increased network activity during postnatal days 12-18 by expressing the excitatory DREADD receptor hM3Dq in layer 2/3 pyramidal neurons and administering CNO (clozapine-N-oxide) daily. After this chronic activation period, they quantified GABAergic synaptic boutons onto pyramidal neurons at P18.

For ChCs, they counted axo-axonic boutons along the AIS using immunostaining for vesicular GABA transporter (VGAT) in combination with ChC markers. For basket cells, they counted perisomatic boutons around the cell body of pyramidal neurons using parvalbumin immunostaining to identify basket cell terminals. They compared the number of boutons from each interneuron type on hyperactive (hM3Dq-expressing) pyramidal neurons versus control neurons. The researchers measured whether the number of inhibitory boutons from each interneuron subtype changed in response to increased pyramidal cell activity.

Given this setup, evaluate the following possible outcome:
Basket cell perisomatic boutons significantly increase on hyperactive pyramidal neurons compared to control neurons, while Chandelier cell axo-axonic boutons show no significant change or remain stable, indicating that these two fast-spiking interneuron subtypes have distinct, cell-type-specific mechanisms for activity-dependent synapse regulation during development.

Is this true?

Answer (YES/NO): NO